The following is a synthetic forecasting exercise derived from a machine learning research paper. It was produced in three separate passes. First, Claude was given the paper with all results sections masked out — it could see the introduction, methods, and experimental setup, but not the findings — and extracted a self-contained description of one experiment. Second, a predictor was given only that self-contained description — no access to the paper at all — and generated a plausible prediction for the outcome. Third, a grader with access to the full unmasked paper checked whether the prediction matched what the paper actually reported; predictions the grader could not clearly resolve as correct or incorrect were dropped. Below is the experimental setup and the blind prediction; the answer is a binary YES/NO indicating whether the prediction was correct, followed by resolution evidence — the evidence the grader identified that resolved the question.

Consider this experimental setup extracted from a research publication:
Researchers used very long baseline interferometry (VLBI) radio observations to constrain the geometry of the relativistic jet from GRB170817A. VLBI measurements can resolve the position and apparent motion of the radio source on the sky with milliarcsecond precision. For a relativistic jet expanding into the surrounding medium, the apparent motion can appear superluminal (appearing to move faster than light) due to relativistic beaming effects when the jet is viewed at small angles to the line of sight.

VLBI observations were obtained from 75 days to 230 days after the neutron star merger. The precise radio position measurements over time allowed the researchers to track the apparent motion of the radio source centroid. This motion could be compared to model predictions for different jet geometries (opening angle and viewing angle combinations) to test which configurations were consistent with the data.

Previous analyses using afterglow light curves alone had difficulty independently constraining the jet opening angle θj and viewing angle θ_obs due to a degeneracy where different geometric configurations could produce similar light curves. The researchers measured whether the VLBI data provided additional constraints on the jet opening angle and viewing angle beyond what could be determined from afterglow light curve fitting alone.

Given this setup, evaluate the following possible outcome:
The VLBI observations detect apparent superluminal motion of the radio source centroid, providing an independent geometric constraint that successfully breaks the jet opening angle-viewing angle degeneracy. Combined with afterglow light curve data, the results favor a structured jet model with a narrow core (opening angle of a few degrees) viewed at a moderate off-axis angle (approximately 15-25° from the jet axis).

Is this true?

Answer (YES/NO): YES